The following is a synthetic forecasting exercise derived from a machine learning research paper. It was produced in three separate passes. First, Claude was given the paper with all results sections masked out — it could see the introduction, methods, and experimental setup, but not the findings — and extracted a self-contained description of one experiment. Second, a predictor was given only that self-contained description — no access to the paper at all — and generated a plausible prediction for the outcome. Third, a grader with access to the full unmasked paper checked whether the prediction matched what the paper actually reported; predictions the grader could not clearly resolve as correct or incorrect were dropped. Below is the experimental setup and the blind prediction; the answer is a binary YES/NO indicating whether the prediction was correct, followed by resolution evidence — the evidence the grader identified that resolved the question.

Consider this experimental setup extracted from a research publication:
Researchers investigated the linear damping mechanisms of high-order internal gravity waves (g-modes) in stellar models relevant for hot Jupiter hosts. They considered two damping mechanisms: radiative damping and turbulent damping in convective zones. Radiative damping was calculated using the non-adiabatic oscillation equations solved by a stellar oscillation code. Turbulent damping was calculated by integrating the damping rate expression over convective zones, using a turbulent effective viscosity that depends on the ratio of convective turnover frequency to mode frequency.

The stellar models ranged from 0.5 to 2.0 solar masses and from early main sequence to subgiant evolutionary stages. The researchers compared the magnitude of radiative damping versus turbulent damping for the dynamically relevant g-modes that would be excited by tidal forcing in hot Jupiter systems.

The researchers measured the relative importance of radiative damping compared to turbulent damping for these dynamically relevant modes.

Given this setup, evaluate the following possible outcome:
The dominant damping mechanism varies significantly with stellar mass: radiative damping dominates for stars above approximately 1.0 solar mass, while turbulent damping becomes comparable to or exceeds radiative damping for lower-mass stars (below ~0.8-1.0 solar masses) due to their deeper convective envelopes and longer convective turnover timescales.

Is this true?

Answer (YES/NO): NO